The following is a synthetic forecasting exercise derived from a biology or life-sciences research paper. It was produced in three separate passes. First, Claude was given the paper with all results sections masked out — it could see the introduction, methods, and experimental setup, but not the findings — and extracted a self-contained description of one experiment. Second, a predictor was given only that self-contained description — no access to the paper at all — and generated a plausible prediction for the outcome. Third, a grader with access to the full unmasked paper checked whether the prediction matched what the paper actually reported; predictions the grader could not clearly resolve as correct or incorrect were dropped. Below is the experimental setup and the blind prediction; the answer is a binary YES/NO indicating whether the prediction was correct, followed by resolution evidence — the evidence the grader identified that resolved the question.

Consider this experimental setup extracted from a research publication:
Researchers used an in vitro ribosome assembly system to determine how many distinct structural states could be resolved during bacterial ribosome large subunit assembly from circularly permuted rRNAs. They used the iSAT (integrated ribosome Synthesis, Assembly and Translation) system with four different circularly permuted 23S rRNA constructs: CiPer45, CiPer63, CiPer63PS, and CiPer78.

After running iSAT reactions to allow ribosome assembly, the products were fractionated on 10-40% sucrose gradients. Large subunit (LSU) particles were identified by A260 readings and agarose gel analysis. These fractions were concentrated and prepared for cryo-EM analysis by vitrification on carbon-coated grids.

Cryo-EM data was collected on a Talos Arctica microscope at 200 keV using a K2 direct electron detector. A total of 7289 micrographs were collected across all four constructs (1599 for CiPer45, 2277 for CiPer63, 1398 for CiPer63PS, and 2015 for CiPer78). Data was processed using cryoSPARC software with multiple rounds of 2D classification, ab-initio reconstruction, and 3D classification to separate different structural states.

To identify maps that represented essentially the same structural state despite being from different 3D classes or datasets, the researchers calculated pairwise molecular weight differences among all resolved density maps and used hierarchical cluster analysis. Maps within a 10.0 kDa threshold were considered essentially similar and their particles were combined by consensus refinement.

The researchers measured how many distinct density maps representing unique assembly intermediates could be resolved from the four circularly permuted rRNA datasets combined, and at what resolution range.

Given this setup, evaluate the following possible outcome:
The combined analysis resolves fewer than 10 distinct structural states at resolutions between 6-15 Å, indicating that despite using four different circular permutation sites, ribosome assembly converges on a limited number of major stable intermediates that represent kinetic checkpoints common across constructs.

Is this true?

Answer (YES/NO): NO